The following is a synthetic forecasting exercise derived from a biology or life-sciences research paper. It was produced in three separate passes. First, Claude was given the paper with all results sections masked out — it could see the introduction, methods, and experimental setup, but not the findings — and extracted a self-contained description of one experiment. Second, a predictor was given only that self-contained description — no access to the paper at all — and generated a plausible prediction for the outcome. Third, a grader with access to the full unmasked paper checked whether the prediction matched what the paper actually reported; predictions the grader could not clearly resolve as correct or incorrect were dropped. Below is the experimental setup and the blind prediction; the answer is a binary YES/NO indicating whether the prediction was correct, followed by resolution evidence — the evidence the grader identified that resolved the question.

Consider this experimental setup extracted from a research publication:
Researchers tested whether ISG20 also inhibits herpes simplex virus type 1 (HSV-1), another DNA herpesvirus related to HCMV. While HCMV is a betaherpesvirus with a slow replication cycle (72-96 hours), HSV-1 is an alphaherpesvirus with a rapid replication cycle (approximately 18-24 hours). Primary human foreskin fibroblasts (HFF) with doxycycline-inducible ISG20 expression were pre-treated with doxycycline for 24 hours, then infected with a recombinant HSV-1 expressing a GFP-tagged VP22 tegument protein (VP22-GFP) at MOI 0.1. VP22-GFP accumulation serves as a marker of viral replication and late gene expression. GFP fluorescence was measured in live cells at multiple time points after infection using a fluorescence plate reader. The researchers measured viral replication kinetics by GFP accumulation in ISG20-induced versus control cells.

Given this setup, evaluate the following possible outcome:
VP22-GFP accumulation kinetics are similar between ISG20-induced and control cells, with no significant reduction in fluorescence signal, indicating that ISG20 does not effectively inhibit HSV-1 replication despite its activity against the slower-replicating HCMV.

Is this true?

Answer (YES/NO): NO